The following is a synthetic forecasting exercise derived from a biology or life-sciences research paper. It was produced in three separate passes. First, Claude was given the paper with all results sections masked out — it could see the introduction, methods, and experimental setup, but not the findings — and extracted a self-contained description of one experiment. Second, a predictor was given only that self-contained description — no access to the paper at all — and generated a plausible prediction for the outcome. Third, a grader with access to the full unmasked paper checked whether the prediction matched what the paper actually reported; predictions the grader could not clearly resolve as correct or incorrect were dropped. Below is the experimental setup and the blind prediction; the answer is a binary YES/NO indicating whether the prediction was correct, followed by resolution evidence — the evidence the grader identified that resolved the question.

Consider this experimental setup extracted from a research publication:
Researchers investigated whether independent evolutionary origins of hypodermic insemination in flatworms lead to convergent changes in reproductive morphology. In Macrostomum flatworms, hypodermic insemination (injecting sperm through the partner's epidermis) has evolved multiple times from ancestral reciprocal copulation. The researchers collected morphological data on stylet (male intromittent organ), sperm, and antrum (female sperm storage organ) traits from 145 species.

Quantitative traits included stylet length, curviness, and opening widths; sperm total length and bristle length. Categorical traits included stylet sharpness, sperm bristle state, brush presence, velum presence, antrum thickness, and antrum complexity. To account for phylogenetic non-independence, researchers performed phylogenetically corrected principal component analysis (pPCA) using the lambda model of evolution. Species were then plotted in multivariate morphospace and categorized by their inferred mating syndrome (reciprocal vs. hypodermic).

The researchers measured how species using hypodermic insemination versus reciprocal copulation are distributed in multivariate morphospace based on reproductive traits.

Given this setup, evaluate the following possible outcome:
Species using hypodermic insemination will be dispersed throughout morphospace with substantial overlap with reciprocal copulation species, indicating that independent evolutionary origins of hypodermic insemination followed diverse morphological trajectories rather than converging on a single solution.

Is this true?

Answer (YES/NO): NO